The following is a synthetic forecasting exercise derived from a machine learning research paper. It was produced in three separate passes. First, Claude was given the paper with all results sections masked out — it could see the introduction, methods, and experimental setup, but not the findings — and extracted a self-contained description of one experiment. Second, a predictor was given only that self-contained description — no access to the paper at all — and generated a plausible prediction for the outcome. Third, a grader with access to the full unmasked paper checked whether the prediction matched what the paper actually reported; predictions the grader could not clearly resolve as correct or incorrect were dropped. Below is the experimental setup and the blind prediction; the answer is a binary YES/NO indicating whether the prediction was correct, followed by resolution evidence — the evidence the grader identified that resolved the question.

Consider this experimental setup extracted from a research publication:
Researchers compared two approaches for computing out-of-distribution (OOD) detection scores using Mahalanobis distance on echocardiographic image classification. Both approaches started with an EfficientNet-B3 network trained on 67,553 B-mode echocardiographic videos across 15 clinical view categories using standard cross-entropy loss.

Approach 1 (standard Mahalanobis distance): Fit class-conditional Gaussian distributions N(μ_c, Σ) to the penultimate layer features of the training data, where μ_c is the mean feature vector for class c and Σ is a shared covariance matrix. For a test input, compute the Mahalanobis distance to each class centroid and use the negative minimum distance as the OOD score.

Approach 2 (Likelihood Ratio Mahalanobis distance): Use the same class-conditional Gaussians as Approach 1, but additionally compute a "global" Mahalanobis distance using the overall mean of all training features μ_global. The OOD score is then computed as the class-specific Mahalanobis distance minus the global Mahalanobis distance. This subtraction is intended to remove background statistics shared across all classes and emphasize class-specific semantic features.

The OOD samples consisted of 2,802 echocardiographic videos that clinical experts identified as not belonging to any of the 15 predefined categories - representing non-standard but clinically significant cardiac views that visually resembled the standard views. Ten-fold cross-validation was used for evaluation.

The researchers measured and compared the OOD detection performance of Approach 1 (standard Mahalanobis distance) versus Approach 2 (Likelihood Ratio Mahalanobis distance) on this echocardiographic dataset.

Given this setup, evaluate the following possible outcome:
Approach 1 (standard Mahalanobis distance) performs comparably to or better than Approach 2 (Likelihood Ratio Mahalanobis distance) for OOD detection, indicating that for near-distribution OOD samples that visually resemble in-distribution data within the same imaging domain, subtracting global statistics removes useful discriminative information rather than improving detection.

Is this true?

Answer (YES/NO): NO